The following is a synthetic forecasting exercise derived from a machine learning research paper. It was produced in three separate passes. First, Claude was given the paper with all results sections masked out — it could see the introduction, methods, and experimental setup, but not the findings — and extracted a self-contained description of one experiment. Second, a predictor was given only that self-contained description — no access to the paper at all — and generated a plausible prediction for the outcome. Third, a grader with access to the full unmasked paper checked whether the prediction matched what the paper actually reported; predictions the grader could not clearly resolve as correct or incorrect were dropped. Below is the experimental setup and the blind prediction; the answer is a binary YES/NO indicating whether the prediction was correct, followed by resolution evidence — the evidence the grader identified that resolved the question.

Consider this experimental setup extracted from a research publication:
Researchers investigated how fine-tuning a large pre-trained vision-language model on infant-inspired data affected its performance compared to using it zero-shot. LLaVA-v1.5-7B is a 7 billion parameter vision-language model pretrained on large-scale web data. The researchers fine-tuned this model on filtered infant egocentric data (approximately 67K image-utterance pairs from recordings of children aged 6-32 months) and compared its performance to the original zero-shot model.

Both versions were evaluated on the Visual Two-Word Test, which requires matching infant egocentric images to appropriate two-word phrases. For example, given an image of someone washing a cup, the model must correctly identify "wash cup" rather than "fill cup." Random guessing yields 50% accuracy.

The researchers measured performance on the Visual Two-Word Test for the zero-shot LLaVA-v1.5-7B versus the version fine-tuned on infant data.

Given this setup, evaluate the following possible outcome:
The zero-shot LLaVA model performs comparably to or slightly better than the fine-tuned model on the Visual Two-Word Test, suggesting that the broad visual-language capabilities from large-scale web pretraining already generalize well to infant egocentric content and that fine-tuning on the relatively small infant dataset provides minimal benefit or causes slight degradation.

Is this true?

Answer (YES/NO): NO